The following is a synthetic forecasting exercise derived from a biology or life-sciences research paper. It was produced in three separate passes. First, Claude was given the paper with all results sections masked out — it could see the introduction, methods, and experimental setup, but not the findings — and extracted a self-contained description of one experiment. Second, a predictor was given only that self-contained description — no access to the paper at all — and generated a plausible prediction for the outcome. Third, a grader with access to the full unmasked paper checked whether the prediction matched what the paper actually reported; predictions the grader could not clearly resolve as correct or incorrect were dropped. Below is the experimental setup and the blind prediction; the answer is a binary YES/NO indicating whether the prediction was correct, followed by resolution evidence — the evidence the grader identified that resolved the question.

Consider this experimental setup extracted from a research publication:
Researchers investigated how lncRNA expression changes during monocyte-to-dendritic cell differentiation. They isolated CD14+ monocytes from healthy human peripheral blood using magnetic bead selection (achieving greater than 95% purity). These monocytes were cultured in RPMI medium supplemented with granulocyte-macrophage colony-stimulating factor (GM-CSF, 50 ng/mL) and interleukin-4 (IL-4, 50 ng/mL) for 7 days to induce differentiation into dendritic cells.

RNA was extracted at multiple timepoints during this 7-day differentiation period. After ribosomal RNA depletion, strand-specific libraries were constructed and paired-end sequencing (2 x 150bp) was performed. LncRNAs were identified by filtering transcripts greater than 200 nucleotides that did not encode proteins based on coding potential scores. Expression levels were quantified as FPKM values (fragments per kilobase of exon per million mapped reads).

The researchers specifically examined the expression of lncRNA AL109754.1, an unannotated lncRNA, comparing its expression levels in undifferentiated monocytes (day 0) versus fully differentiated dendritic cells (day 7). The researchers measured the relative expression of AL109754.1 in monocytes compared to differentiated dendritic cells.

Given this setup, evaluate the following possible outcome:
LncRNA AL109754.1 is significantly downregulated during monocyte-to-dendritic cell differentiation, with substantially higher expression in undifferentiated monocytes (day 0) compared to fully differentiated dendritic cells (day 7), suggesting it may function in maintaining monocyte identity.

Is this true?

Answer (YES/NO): NO